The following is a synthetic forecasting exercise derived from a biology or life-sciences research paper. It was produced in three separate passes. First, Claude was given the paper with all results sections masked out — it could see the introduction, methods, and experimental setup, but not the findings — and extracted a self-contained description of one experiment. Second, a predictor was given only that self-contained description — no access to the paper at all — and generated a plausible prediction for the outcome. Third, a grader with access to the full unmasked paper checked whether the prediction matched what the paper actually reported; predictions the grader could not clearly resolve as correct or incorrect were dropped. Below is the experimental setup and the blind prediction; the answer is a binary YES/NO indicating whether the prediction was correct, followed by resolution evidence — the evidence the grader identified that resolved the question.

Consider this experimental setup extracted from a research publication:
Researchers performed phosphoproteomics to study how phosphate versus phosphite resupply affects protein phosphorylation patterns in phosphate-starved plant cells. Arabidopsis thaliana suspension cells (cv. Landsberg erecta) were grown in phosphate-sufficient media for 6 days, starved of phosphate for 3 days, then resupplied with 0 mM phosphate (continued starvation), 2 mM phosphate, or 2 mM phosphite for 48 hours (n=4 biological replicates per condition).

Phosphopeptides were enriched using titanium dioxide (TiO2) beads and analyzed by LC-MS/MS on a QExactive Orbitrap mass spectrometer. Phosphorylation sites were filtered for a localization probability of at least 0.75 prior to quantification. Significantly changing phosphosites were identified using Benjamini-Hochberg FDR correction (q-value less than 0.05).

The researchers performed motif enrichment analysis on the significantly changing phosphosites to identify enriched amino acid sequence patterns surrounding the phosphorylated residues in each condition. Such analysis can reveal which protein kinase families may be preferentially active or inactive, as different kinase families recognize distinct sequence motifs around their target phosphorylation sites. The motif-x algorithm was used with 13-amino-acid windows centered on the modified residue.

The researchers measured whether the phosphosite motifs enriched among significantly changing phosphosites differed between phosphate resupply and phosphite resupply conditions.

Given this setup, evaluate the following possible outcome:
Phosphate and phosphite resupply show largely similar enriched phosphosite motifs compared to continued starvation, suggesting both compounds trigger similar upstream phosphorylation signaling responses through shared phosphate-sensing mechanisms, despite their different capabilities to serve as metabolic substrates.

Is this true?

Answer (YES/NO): NO